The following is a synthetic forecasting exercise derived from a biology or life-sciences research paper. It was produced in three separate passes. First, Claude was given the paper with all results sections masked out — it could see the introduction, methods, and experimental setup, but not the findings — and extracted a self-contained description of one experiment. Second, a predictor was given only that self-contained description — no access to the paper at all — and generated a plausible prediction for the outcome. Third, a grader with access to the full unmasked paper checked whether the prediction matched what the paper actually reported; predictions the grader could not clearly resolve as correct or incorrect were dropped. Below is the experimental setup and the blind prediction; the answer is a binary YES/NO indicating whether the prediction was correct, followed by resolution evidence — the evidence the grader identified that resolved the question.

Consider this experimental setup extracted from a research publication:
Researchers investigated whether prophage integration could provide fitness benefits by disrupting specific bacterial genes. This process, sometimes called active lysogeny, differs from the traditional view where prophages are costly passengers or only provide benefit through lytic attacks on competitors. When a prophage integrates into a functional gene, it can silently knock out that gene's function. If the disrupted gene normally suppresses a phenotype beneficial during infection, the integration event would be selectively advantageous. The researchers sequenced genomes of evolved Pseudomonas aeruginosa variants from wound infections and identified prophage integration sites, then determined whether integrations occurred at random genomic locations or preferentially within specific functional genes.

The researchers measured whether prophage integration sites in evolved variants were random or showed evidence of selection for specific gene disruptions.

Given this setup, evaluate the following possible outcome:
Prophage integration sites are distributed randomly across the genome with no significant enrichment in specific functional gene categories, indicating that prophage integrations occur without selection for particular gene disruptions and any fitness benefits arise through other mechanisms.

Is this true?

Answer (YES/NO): NO